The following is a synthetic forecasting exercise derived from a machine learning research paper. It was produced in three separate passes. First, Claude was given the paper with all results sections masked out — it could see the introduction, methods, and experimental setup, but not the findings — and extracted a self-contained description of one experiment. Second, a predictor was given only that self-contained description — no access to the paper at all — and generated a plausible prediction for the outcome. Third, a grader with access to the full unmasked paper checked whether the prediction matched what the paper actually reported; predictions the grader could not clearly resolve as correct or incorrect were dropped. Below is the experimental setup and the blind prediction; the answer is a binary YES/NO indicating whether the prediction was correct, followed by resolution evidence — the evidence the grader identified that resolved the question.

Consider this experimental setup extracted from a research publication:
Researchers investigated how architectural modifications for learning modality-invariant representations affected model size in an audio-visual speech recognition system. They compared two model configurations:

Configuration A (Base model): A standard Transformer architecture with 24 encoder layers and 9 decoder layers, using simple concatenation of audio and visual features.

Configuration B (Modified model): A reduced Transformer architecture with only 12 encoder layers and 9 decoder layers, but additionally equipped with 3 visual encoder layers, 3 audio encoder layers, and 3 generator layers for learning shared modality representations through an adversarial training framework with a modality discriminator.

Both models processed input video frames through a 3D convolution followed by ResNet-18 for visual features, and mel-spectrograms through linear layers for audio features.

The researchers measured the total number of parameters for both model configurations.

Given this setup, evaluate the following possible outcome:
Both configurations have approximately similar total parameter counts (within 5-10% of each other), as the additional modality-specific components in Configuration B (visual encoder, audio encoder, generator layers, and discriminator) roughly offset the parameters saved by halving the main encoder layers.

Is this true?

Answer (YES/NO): YES